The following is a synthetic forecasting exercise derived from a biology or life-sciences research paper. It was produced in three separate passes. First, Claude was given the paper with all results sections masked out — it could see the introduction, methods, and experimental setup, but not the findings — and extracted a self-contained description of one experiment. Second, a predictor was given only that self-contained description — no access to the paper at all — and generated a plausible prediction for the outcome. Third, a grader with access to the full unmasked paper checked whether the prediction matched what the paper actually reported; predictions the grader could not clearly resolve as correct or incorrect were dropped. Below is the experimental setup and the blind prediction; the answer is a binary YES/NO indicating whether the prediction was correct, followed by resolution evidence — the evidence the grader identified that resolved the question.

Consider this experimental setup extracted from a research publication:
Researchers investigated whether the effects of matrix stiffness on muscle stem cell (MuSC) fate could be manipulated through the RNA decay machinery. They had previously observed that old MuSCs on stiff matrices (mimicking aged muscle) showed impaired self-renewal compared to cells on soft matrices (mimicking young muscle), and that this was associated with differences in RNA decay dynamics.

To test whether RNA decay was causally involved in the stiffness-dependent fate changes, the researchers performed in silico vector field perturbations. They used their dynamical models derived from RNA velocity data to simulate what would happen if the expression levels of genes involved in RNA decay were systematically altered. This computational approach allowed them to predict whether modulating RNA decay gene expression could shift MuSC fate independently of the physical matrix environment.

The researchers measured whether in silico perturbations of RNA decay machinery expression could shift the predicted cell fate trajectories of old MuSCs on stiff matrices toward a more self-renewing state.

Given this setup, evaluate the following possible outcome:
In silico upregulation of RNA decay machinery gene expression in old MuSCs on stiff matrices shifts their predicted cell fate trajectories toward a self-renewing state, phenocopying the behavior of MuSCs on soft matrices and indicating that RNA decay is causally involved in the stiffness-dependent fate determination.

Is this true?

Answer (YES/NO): NO